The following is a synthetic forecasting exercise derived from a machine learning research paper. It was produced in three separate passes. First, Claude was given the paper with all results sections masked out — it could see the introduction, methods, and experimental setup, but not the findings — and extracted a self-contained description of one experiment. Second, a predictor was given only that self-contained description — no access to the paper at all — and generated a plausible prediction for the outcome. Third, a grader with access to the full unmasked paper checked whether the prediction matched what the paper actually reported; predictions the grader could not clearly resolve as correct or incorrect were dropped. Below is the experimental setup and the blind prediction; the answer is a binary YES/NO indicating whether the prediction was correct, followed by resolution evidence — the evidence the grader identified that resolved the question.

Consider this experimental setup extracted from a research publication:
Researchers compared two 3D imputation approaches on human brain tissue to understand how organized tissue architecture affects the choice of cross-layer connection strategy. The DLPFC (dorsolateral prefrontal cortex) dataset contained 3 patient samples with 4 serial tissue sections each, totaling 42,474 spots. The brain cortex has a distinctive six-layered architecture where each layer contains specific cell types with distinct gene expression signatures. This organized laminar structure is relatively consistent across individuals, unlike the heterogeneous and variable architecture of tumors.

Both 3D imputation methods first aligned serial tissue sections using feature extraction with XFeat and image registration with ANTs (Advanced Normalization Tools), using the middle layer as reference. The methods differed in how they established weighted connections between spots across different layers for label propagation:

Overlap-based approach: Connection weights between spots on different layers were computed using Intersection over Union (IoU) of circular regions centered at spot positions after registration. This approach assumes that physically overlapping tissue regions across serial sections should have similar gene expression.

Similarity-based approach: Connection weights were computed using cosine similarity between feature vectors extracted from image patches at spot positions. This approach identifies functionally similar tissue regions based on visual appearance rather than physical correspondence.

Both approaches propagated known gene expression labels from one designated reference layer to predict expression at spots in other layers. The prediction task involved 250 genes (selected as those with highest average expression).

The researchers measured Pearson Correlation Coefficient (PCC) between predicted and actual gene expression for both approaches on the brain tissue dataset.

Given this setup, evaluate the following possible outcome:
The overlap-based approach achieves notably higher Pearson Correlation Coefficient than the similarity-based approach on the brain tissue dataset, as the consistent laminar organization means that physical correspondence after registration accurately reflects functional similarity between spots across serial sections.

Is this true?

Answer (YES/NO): NO